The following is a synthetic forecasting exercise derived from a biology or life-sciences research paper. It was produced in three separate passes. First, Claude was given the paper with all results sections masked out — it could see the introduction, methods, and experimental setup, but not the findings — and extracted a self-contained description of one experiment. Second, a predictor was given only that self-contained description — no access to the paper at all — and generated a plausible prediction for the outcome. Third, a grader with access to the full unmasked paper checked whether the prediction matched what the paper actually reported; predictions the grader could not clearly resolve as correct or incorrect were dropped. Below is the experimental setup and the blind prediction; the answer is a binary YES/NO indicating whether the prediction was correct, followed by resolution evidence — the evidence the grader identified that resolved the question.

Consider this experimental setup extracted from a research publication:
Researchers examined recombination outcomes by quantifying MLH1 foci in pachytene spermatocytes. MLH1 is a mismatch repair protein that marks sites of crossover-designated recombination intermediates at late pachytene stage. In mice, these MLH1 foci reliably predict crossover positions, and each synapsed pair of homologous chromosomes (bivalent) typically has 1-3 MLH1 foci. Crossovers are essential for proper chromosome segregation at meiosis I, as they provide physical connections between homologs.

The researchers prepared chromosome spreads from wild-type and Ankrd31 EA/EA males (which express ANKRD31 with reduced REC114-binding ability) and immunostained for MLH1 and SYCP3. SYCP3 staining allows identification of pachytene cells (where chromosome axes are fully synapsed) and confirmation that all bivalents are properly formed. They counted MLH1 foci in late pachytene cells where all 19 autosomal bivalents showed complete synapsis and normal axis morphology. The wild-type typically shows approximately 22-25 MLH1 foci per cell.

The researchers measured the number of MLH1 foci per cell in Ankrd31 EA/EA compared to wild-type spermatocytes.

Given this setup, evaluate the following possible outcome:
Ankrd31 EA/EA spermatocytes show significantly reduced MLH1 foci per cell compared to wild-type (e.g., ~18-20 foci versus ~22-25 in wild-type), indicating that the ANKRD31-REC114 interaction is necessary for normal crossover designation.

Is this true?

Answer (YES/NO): NO